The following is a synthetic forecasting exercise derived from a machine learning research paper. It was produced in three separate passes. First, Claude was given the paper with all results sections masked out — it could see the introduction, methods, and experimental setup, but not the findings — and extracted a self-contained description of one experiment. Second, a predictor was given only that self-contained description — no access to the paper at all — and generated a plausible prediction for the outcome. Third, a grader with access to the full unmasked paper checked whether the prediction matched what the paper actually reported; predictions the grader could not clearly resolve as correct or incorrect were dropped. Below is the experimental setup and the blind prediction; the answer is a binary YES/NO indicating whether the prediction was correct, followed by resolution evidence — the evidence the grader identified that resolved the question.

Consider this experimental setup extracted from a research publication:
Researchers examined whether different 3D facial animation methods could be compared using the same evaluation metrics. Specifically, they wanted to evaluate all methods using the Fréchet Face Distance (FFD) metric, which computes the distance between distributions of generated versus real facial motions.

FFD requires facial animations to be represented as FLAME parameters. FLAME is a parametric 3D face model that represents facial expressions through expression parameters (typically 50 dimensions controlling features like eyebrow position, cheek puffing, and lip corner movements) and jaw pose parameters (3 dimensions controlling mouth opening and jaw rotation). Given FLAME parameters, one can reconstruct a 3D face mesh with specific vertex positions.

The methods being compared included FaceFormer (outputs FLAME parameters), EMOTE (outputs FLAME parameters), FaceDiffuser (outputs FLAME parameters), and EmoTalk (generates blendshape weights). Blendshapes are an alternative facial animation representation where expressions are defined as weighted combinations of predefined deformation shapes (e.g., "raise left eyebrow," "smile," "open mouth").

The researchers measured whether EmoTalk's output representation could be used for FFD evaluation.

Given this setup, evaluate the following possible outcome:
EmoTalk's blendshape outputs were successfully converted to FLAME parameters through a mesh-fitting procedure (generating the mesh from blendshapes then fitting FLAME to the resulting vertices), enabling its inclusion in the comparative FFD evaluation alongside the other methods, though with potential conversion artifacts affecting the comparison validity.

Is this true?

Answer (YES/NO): NO